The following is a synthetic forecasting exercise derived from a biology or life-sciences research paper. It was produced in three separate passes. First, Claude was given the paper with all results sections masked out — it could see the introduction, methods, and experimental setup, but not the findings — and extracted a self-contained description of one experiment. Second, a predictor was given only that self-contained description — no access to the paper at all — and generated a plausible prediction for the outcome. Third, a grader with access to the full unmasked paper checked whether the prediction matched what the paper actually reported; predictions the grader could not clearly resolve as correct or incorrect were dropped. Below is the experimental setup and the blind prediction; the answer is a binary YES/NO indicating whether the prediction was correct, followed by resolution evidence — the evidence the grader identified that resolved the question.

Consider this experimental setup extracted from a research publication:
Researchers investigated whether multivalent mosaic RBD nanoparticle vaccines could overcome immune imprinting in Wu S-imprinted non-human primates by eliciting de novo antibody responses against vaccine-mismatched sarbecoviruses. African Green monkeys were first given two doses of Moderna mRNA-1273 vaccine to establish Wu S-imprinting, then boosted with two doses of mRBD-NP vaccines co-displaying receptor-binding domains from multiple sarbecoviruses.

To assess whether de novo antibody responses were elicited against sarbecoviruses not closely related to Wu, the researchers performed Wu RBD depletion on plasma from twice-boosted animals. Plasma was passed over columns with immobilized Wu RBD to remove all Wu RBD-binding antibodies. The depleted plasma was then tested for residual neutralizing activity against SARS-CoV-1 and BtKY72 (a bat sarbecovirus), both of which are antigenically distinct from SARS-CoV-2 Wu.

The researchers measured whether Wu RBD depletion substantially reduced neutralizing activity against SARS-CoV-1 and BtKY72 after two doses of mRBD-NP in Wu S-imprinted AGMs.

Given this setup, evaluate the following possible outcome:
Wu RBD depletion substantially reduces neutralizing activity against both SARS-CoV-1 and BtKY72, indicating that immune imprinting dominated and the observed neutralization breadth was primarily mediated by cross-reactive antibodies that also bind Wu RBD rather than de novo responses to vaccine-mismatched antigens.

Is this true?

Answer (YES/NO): NO